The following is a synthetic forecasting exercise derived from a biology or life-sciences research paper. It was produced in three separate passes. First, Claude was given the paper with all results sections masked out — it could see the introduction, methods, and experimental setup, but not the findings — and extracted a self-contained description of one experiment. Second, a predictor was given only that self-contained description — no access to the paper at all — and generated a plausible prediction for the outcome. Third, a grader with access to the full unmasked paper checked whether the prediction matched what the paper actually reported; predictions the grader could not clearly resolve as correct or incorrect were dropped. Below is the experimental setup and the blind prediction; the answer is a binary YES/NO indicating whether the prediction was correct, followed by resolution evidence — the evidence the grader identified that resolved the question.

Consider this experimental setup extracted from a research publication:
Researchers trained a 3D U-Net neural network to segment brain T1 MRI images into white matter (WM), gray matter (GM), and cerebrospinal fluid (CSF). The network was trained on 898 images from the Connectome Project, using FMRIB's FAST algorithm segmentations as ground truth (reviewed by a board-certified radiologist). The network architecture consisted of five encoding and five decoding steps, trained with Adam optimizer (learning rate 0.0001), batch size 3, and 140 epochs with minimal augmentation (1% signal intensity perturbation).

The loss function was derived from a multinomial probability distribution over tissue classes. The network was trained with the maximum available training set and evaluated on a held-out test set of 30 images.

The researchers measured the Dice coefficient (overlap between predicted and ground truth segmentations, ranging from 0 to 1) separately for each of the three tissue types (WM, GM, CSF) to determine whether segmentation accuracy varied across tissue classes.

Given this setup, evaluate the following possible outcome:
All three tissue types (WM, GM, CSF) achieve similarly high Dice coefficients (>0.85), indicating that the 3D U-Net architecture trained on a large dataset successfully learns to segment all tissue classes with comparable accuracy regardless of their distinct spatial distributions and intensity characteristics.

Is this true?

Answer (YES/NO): NO